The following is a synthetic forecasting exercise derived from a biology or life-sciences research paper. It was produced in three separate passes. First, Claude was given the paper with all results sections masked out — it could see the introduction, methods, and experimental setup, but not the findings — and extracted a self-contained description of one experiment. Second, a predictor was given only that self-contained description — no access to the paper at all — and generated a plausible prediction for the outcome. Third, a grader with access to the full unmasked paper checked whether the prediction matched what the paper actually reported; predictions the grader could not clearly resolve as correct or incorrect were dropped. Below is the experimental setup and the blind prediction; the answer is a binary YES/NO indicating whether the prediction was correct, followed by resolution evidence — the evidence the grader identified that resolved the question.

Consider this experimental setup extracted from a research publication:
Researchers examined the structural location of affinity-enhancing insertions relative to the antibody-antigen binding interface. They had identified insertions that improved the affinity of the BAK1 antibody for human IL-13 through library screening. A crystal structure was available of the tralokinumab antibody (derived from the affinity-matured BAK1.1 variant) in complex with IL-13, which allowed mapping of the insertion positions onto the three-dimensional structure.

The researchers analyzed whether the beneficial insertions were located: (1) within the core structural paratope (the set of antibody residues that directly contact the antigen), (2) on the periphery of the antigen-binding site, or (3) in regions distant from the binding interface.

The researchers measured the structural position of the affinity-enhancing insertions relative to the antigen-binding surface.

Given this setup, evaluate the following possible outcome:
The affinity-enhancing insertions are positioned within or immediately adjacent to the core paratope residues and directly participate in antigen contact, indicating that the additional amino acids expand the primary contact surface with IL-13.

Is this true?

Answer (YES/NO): NO